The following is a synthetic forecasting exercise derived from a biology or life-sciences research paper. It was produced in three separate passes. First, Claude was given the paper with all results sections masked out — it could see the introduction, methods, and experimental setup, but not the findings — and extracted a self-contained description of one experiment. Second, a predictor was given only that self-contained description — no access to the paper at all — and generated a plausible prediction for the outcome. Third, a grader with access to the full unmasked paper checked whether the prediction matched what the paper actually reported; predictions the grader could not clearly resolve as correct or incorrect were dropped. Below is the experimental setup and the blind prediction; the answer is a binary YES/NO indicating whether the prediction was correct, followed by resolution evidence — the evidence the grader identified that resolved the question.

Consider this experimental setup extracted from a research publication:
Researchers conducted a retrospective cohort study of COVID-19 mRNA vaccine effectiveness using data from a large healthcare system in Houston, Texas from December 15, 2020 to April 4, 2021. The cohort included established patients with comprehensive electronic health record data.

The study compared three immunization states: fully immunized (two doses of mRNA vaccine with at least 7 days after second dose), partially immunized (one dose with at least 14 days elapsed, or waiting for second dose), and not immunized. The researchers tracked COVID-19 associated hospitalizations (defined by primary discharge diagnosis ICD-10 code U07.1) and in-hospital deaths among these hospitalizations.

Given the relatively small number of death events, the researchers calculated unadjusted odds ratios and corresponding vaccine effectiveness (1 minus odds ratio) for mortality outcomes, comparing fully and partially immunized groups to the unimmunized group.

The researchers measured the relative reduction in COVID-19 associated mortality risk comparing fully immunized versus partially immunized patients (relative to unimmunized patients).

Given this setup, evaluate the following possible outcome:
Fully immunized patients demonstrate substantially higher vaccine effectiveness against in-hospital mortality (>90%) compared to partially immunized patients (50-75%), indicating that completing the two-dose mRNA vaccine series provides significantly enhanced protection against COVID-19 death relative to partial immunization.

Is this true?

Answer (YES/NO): YES